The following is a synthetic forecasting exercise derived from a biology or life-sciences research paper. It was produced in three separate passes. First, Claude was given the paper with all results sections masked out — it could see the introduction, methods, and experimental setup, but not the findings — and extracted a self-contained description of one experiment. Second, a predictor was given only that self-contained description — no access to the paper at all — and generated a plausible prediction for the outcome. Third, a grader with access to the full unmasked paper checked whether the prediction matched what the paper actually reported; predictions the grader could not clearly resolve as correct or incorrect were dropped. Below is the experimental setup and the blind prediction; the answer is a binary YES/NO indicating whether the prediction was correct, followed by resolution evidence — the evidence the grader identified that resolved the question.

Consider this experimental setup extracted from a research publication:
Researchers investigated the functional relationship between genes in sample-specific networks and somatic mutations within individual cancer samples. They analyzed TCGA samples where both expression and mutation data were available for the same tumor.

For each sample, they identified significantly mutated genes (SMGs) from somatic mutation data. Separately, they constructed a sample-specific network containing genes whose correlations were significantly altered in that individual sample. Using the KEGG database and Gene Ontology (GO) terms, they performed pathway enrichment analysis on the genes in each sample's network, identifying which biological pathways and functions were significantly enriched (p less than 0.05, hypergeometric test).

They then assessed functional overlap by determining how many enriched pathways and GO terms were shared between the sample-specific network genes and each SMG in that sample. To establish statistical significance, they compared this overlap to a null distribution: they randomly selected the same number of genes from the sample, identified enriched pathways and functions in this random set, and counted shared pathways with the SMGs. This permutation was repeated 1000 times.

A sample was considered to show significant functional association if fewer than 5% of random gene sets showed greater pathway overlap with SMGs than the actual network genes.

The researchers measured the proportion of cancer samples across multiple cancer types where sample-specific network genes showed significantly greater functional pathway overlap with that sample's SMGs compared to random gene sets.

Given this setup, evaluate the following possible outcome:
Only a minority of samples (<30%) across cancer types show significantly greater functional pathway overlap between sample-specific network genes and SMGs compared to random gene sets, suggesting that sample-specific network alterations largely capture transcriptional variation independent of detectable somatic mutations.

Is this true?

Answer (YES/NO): NO